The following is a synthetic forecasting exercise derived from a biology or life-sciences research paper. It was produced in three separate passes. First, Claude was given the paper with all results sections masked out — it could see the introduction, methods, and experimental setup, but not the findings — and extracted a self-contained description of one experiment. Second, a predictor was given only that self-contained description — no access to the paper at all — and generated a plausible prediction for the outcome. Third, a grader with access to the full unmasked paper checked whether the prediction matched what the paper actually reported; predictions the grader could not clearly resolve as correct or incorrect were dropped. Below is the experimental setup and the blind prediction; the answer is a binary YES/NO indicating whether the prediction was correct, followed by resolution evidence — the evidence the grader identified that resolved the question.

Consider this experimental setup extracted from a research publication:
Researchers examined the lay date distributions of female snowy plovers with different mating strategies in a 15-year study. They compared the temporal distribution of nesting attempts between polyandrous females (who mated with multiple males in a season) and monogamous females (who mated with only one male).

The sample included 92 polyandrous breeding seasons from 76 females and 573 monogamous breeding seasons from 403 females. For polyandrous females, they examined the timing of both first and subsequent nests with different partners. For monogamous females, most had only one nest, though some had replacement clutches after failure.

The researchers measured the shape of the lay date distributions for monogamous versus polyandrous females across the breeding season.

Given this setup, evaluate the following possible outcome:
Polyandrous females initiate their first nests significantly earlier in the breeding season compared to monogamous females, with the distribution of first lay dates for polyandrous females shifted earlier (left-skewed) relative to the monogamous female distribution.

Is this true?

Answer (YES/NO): NO